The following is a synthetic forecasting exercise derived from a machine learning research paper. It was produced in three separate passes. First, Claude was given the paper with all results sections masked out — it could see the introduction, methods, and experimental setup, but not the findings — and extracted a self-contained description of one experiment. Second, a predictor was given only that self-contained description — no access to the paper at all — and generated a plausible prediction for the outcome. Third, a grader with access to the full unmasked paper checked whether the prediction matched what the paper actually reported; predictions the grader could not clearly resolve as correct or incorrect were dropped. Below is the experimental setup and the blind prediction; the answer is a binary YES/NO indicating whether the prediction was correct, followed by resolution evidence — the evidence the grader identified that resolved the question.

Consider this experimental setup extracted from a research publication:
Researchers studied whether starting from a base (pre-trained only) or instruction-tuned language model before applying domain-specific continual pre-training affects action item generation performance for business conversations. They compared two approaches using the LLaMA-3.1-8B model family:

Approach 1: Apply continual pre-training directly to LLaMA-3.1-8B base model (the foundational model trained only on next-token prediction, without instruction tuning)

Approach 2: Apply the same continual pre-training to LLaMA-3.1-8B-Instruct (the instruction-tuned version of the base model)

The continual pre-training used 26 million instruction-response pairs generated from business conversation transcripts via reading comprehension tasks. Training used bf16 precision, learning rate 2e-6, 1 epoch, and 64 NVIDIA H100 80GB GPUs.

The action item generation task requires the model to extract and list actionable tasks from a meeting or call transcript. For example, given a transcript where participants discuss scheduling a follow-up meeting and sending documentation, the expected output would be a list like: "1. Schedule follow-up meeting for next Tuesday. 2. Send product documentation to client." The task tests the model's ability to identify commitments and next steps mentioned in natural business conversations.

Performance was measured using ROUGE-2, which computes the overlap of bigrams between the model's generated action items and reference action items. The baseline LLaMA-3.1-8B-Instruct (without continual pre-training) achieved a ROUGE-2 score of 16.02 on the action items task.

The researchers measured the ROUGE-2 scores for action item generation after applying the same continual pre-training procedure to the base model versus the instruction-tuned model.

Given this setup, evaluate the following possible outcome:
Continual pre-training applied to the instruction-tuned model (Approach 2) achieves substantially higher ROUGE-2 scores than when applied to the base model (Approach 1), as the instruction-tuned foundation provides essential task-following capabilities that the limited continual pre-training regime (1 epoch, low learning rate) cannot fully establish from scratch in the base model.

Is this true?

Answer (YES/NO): YES